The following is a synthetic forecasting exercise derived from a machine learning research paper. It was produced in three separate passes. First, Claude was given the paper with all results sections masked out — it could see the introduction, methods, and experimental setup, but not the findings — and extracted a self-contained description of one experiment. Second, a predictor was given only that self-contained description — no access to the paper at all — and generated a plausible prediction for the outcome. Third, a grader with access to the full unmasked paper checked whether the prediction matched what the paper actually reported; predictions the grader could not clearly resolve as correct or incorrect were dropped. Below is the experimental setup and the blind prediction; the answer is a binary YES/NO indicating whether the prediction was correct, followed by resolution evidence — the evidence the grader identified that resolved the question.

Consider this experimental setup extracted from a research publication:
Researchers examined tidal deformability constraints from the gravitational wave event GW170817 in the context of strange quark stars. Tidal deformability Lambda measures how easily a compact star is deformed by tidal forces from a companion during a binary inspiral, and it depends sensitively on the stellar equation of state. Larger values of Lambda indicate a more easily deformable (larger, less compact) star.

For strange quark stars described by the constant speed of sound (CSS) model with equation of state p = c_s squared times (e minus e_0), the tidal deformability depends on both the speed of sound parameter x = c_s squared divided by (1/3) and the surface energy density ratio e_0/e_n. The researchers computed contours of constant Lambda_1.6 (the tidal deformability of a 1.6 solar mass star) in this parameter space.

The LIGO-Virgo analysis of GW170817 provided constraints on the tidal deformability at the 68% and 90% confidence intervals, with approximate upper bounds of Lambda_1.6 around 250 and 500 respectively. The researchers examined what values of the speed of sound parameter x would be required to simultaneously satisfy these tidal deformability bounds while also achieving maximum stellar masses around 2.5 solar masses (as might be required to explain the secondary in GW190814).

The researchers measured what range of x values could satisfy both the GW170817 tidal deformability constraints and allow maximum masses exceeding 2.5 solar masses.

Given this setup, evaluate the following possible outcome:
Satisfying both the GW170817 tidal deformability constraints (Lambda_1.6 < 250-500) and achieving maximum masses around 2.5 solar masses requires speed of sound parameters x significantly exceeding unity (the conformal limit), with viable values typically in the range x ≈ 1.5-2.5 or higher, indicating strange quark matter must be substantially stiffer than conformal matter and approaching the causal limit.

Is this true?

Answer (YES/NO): NO